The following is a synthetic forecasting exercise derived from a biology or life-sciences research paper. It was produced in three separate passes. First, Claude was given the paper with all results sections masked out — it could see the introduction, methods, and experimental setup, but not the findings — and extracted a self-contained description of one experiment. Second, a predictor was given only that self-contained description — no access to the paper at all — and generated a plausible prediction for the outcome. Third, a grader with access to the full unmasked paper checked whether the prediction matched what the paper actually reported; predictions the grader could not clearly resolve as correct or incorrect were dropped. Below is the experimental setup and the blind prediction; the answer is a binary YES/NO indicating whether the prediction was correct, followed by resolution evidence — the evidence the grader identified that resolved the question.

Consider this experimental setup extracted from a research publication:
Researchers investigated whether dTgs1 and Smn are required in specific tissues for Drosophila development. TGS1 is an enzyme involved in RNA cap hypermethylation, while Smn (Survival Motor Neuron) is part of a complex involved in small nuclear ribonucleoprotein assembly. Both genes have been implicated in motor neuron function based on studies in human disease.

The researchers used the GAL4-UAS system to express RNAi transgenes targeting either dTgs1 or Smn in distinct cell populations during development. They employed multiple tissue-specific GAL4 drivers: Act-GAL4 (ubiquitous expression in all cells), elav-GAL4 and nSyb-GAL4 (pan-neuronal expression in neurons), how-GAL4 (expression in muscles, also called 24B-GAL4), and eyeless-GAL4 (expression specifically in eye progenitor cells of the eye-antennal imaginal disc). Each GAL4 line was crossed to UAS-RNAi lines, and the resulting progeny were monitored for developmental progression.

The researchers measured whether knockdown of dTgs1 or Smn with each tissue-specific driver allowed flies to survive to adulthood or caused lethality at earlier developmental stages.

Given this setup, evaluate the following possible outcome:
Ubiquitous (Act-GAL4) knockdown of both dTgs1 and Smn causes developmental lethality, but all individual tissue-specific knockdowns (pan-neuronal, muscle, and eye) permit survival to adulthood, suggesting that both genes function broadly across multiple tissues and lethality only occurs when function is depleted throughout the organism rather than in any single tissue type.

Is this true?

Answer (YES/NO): NO